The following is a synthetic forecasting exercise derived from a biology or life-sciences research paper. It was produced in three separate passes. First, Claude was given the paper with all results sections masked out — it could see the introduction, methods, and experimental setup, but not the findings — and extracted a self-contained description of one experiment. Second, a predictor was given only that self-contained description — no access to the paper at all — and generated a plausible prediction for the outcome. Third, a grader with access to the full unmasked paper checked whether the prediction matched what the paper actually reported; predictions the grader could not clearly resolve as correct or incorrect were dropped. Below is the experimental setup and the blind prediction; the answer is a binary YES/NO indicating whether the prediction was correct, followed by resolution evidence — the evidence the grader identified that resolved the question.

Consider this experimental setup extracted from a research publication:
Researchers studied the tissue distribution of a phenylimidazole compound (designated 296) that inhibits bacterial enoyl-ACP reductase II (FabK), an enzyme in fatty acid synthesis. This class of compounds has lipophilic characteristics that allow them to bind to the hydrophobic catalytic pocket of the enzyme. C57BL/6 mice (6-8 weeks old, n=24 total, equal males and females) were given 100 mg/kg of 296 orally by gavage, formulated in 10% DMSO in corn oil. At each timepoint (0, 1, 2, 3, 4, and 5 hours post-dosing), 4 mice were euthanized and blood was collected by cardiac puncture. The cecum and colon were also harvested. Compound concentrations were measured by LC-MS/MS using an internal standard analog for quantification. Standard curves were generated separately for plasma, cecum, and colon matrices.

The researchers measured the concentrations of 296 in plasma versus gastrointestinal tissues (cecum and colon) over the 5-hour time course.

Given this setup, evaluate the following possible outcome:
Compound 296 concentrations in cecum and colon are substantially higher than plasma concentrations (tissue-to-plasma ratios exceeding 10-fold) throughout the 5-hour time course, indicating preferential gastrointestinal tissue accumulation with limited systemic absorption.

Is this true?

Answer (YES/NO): YES